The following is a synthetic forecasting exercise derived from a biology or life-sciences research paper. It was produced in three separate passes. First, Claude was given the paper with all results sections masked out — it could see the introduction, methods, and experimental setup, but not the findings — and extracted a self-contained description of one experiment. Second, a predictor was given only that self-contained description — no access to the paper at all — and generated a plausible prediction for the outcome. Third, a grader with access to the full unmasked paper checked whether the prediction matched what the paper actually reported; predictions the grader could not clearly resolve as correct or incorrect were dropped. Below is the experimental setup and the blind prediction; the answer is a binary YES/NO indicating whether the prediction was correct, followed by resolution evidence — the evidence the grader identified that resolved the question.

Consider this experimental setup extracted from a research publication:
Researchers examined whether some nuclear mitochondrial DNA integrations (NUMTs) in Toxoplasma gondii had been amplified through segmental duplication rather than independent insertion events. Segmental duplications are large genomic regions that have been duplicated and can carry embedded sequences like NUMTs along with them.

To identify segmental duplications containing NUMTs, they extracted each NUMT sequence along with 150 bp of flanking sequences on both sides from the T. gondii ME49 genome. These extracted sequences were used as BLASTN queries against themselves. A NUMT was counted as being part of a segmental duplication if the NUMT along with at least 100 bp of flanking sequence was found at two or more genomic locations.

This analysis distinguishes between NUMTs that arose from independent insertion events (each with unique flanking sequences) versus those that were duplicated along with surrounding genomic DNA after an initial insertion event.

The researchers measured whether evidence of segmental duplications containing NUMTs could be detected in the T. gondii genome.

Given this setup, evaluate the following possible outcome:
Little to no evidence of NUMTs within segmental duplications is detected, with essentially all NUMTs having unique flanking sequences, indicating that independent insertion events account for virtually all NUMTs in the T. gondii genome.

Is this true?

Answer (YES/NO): NO